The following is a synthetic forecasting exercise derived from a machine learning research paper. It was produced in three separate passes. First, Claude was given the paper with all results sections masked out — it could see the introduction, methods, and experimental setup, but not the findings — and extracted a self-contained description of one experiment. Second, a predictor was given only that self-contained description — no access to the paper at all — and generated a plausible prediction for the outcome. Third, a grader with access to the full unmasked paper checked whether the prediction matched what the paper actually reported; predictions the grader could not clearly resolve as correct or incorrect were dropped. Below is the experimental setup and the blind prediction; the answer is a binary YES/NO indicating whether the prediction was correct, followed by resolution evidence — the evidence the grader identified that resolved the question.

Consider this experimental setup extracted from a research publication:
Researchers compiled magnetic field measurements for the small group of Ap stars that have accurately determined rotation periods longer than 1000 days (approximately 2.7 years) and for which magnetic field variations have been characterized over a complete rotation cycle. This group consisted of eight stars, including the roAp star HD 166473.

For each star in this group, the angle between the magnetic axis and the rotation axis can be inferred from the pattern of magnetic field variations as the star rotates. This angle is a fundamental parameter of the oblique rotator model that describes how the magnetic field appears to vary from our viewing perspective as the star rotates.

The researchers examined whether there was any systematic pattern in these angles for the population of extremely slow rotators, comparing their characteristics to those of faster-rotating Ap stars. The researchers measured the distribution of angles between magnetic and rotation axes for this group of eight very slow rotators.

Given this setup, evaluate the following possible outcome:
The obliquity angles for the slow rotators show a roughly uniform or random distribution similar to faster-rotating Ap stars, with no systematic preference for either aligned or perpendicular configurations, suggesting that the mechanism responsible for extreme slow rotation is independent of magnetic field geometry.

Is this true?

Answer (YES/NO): NO